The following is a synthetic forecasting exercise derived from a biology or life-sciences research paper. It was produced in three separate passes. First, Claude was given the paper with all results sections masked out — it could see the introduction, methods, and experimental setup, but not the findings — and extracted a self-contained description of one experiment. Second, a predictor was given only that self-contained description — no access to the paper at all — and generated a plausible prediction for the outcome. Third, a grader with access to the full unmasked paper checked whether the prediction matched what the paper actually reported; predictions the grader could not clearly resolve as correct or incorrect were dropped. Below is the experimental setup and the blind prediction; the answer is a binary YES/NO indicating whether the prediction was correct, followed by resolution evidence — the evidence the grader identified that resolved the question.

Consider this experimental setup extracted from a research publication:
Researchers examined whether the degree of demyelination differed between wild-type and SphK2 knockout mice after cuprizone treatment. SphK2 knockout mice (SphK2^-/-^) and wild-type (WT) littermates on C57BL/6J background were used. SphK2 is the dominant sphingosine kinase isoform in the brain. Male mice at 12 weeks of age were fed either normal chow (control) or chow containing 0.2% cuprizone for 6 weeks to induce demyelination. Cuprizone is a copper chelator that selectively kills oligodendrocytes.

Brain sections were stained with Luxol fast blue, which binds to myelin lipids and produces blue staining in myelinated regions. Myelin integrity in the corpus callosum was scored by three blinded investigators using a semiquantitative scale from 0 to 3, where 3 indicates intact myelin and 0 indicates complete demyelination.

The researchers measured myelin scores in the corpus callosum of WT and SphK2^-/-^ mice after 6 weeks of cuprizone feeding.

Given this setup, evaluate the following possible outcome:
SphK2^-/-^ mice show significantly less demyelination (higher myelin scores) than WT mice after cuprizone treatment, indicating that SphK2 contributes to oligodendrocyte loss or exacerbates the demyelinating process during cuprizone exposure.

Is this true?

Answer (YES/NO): NO